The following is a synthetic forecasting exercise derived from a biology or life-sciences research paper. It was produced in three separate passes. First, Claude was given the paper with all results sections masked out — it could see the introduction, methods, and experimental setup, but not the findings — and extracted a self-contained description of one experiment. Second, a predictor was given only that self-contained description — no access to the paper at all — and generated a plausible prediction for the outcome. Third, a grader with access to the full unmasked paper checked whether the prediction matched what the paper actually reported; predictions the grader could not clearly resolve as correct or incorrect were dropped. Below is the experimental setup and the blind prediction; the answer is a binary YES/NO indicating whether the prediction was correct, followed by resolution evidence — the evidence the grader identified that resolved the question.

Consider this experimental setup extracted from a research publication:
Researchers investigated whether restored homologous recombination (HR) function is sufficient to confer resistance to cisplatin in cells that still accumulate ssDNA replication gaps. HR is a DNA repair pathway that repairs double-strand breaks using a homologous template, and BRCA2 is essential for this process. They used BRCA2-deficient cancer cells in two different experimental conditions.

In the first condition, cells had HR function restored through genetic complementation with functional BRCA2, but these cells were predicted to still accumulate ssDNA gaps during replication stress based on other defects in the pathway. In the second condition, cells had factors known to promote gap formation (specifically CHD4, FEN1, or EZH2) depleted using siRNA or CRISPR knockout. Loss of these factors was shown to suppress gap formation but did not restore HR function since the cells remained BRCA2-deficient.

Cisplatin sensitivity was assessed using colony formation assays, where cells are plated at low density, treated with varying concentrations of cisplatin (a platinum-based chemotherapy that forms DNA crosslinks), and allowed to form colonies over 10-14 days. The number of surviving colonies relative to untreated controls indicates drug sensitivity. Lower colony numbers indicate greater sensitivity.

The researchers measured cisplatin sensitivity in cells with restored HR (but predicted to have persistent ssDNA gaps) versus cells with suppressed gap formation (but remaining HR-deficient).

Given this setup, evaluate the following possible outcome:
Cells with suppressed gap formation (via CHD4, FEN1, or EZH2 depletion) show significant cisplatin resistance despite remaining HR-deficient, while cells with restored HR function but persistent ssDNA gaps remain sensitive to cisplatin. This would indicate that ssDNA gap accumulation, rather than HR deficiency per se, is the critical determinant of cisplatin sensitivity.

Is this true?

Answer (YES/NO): YES